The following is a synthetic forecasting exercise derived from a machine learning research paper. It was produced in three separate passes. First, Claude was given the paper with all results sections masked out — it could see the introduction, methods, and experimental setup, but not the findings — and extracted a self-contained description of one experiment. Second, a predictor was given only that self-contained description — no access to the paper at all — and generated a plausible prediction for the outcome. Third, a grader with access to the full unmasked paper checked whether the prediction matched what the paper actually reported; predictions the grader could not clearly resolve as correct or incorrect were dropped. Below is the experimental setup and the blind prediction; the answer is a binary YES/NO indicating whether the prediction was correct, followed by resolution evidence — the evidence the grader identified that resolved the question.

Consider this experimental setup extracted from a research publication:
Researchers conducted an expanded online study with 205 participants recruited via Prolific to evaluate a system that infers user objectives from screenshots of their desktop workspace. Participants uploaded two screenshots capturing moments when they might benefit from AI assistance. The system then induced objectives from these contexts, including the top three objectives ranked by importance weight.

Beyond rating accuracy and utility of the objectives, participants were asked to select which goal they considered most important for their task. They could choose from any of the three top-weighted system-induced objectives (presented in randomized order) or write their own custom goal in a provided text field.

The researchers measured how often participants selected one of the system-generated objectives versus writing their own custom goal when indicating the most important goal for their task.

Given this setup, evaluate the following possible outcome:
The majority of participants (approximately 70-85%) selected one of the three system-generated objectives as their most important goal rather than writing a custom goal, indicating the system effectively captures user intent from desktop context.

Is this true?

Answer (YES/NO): NO